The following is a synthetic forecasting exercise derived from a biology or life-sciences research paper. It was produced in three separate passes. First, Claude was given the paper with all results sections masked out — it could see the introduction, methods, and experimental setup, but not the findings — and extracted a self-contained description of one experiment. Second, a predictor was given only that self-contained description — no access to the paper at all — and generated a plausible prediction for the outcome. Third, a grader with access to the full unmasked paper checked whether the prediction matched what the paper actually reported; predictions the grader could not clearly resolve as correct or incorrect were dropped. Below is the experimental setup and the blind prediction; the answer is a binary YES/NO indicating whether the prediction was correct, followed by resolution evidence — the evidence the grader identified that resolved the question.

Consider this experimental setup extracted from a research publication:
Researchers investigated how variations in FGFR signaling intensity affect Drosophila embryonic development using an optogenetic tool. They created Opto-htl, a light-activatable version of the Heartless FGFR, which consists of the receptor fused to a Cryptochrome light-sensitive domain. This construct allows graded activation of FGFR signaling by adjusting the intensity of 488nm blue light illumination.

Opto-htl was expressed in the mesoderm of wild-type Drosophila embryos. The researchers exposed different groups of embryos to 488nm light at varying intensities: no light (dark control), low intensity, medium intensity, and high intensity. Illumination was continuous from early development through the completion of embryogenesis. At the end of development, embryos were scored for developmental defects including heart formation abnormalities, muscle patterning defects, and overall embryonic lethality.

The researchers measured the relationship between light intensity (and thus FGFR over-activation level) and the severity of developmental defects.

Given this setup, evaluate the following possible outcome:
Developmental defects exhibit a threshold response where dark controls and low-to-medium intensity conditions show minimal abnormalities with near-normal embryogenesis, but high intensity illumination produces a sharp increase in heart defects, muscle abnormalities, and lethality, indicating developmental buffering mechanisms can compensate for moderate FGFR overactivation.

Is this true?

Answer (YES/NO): NO